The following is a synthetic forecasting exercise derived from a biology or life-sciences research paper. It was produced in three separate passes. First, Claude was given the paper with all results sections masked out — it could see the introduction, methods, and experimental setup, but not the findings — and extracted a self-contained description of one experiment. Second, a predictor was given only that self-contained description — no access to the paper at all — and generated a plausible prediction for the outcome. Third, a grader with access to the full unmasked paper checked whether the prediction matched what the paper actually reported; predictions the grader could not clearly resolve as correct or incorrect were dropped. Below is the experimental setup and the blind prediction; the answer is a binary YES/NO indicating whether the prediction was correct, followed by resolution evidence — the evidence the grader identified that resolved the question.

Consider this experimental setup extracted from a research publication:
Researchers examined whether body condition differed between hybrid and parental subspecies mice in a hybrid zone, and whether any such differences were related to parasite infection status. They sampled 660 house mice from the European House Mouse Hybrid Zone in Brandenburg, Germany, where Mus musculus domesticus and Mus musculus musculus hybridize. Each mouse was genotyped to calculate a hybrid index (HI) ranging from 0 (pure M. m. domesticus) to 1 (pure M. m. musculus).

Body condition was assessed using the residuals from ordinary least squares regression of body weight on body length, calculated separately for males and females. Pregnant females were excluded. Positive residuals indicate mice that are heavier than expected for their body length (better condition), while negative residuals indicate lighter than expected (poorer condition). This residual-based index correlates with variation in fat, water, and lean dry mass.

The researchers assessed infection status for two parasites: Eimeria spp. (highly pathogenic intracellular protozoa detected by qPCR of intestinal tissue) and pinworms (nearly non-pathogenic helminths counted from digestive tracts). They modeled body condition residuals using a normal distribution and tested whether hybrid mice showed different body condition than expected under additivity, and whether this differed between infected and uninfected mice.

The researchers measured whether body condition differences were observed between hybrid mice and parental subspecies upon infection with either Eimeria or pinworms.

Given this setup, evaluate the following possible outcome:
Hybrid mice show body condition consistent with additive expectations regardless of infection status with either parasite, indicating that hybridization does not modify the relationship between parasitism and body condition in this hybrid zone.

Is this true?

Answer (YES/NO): YES